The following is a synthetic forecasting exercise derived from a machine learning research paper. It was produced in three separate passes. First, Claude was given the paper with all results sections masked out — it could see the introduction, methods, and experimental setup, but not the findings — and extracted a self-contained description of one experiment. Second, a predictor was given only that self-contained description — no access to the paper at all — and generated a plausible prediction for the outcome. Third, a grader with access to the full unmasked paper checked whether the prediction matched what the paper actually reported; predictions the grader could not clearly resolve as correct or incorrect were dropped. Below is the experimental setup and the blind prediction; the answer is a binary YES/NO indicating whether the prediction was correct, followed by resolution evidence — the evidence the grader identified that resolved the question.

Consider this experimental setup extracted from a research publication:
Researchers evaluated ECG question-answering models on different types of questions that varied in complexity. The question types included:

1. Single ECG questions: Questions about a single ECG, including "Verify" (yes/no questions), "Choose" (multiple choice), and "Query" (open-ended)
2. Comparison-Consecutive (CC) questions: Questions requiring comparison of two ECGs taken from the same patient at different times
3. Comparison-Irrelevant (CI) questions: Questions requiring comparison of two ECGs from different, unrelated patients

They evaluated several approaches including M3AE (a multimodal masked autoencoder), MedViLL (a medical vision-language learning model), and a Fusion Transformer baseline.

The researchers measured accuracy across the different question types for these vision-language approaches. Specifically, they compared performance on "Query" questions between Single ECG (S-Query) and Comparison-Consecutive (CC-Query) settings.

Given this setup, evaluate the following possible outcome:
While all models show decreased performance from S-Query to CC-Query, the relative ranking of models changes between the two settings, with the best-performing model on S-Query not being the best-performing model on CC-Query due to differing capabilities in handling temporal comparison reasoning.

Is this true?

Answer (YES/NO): YES